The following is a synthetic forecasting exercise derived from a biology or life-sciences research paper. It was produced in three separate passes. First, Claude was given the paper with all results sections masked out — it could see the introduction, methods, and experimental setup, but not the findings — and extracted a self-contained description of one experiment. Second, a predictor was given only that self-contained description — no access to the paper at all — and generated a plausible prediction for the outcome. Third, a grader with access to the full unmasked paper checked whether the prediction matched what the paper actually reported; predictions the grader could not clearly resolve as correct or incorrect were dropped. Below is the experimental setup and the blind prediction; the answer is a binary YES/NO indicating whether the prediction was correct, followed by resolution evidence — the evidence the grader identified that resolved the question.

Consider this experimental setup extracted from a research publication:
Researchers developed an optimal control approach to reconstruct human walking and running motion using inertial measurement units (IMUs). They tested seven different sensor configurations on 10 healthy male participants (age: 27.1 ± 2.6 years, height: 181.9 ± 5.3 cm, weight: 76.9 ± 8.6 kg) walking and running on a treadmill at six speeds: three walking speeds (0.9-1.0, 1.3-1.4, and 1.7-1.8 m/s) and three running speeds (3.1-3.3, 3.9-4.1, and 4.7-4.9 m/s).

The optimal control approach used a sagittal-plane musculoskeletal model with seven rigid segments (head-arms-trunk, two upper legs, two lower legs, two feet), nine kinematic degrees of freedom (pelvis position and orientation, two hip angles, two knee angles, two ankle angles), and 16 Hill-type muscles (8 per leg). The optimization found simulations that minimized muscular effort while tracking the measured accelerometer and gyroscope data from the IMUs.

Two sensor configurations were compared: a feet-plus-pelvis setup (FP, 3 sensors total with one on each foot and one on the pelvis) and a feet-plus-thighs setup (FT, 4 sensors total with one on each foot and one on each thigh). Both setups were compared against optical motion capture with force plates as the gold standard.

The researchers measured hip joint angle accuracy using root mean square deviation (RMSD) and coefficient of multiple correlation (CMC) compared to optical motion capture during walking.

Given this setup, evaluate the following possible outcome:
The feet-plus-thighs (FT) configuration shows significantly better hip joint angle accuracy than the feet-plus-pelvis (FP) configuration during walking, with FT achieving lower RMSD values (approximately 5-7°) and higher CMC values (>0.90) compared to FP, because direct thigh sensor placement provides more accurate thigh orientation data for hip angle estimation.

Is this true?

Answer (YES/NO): NO